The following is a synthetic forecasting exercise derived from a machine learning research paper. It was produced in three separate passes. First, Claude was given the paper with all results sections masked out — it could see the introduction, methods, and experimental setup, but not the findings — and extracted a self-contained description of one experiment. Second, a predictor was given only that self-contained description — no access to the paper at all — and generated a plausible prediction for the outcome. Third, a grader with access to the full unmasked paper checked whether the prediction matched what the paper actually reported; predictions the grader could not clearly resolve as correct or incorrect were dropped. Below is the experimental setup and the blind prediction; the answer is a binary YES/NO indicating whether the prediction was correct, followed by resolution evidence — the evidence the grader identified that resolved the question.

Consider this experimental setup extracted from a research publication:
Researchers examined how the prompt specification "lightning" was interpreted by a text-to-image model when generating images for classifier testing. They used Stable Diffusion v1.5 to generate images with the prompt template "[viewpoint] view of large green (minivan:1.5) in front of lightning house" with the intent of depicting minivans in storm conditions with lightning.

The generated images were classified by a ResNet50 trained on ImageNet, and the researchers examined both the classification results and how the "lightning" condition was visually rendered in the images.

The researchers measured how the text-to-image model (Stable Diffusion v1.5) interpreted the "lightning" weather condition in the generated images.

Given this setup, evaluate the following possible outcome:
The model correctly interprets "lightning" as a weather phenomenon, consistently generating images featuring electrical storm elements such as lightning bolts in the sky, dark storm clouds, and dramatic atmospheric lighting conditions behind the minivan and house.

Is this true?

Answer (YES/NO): NO